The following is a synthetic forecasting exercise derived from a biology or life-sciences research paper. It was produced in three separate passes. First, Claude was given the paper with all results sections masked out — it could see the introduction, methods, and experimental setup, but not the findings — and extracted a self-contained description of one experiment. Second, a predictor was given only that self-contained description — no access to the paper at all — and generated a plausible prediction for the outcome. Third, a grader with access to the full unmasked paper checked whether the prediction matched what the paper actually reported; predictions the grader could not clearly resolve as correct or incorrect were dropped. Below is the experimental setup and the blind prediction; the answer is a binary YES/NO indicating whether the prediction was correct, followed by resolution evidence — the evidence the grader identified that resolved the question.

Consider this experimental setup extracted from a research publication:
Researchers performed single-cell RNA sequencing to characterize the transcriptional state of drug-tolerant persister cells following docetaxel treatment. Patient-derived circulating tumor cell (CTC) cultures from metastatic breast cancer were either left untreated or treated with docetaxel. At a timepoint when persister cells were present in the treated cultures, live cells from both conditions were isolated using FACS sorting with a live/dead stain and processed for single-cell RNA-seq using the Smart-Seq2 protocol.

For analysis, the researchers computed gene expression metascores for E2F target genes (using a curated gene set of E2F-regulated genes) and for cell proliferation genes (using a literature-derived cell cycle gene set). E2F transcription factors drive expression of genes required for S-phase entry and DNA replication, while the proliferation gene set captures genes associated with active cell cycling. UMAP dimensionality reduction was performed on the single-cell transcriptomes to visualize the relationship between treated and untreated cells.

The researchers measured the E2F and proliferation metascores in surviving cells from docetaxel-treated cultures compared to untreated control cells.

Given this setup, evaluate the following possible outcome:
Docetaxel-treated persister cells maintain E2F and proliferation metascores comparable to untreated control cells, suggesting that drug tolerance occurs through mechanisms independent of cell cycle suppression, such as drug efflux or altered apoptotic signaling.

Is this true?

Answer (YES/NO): NO